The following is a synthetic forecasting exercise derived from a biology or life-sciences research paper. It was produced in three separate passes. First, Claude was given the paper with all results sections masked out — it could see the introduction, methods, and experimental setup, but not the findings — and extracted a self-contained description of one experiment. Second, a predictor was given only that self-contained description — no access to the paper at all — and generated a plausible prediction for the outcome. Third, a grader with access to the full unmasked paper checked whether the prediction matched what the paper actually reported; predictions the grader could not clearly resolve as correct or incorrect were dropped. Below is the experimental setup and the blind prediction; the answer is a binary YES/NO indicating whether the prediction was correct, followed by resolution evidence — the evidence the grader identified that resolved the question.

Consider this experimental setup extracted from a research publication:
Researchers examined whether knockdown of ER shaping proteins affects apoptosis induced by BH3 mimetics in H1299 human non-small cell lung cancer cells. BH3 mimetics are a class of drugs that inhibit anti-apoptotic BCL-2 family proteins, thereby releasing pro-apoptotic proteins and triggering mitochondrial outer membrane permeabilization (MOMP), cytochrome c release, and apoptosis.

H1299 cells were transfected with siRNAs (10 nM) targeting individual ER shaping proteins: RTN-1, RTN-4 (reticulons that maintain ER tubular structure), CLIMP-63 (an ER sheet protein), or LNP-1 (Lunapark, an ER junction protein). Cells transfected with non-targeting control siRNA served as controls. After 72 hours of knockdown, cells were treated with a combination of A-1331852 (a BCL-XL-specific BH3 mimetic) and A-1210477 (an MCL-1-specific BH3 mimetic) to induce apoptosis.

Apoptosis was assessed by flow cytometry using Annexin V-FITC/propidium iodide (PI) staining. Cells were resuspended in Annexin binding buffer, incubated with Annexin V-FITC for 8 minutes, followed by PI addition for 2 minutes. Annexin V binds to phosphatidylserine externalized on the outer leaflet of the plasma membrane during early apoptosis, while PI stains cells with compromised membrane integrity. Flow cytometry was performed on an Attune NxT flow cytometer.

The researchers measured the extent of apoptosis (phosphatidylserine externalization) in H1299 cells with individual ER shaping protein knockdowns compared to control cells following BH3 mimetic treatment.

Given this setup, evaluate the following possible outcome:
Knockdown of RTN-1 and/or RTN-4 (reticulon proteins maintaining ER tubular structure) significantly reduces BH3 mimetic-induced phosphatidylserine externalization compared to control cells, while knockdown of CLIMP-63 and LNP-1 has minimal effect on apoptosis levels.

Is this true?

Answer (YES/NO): NO